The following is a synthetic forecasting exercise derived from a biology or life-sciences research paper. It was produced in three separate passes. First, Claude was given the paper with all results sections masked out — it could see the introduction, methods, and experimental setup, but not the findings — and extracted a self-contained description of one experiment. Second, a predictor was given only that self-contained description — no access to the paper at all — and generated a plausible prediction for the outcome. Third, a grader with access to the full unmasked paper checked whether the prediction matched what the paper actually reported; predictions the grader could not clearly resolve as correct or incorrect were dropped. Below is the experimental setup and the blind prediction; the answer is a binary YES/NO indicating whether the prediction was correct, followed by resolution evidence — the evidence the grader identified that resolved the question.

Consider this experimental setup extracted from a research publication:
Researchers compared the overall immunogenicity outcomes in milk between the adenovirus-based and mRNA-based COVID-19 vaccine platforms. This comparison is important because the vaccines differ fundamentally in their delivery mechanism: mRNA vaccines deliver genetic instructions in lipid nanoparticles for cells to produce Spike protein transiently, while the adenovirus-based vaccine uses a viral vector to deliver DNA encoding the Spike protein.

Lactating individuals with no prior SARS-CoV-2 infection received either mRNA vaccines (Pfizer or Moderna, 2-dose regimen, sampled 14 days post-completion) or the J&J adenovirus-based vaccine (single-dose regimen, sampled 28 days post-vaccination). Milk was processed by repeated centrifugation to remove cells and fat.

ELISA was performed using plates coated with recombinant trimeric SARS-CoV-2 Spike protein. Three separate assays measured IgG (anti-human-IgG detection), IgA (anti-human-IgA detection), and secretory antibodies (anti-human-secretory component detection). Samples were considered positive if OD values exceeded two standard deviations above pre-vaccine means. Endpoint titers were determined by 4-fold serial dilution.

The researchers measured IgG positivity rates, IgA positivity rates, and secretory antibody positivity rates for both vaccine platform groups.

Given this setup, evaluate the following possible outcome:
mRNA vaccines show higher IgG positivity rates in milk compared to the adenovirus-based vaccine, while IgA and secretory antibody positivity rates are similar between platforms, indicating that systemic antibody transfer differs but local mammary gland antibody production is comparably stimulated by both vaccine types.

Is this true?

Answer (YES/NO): NO